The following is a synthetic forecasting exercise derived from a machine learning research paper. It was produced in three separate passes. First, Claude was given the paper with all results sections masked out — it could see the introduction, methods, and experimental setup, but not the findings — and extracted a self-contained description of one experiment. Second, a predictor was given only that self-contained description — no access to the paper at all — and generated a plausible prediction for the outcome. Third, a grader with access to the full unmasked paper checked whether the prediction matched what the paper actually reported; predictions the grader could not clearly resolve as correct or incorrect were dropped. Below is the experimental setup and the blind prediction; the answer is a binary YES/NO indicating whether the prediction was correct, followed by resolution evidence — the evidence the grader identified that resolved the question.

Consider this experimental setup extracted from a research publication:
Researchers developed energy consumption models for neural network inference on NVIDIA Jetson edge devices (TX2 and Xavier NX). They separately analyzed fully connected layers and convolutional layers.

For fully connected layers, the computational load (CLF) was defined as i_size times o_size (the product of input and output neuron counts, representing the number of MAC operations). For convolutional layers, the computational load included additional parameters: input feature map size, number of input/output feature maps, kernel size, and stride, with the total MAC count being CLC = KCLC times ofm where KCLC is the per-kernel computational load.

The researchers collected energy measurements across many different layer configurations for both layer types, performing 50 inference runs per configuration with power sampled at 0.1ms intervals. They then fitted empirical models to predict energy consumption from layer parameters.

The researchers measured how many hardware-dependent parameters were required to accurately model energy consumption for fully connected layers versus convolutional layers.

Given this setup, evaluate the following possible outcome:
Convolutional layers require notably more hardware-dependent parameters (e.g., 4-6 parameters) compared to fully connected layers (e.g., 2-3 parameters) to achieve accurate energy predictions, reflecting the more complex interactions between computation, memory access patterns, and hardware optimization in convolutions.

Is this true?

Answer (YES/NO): NO